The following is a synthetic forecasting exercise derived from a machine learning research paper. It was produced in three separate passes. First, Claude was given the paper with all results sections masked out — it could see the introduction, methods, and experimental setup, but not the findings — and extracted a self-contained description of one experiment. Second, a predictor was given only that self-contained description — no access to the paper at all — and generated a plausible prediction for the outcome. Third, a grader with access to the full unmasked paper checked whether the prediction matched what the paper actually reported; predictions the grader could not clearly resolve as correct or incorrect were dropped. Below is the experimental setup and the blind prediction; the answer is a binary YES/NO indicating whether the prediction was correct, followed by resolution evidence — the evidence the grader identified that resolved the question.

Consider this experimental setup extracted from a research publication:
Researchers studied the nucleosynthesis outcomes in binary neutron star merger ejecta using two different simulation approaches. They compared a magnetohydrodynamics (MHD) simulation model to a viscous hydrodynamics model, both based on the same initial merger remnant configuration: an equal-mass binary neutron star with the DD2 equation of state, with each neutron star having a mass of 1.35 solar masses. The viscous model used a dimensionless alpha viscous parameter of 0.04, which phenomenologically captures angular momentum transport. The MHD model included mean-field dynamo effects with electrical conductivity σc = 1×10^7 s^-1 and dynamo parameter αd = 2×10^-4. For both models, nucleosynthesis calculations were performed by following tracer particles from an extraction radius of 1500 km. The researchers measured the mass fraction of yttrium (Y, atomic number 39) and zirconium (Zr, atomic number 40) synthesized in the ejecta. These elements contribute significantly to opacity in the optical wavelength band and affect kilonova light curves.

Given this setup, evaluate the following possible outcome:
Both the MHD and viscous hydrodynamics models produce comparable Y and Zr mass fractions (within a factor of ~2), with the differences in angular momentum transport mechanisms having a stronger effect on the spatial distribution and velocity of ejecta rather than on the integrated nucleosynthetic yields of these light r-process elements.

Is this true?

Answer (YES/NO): YES